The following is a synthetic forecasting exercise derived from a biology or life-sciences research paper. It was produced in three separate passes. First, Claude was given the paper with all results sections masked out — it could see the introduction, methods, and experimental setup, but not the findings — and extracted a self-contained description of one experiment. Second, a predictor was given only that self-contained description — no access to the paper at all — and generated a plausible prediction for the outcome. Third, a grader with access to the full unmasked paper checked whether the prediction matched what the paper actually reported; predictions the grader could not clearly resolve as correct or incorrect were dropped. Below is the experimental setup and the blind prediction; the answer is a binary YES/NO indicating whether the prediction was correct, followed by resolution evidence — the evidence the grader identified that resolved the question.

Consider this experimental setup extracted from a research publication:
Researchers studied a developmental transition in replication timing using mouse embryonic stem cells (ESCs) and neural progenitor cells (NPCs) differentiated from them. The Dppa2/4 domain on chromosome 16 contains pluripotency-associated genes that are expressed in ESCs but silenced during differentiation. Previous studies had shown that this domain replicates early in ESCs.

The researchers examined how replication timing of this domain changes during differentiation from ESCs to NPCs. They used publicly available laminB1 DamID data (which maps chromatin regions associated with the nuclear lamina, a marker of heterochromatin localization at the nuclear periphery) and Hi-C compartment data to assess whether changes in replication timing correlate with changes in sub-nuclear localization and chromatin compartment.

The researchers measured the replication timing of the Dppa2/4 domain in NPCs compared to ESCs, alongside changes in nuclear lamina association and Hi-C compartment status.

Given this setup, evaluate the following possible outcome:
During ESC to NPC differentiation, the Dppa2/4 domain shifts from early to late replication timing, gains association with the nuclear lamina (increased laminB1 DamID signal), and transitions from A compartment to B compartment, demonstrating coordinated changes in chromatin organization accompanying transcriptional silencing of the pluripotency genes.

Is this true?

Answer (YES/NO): YES